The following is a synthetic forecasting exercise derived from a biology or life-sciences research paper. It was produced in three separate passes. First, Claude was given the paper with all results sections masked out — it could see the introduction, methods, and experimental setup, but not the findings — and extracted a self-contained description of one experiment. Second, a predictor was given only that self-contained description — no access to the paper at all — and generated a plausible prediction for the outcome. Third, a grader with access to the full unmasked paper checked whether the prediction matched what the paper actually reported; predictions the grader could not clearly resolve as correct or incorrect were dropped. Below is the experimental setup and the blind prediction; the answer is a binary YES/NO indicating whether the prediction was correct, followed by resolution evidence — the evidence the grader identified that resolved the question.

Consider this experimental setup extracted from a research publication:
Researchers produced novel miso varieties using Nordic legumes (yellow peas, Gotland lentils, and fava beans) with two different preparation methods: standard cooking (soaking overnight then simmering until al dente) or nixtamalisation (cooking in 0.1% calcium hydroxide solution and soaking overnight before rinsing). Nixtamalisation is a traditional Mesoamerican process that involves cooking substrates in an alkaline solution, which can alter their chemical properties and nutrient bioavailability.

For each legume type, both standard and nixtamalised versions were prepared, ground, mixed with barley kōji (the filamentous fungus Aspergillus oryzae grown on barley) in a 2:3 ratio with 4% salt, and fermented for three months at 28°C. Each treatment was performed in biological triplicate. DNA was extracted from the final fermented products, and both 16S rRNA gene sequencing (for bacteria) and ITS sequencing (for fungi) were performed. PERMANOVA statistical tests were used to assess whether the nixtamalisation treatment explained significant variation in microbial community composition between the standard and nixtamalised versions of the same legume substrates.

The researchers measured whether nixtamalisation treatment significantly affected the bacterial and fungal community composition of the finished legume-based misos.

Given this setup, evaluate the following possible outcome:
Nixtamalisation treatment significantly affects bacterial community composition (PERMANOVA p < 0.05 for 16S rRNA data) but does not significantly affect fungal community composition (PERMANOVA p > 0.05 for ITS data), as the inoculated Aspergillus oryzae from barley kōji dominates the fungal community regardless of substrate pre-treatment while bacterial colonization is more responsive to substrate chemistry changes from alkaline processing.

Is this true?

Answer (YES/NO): YES